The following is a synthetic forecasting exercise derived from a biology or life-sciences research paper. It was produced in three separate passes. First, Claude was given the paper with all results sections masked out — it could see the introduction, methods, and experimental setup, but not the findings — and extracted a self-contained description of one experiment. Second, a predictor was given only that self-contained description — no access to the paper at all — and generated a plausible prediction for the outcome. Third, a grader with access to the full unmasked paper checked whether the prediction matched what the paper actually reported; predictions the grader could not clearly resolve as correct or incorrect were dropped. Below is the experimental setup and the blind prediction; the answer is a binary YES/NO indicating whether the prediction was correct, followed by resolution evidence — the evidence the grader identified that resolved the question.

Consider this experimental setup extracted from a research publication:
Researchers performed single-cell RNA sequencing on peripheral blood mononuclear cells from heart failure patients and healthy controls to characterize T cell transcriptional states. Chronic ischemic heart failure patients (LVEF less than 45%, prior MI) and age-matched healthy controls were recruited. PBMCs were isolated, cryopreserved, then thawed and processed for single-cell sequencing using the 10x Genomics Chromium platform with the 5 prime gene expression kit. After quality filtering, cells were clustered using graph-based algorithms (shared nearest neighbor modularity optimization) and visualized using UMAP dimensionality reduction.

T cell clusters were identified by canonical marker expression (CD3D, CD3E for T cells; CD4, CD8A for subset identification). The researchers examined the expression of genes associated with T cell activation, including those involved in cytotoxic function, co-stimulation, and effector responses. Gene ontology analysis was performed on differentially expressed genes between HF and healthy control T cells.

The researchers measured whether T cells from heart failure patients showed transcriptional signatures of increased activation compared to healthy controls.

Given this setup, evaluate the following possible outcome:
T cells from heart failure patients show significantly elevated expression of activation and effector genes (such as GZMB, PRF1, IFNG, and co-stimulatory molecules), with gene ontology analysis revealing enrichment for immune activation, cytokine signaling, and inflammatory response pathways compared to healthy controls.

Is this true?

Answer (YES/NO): NO